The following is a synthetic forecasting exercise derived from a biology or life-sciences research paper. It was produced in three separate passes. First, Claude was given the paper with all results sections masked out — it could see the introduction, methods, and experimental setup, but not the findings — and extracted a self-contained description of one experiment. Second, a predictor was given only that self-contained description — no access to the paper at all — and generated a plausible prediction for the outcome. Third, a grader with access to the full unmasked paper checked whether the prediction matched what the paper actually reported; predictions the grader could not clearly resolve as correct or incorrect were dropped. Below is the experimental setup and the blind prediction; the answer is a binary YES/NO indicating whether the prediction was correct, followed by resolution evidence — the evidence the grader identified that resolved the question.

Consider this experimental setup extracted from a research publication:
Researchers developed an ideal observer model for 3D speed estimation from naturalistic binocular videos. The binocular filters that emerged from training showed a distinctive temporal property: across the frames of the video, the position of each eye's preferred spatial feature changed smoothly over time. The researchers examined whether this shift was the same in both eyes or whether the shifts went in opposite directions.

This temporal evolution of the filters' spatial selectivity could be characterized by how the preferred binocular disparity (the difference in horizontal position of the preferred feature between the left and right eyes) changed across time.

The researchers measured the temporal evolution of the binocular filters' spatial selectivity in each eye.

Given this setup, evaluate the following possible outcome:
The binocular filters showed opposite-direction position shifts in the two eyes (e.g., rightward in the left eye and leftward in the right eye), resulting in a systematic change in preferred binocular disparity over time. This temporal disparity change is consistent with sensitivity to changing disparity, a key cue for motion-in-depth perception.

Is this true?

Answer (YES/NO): YES